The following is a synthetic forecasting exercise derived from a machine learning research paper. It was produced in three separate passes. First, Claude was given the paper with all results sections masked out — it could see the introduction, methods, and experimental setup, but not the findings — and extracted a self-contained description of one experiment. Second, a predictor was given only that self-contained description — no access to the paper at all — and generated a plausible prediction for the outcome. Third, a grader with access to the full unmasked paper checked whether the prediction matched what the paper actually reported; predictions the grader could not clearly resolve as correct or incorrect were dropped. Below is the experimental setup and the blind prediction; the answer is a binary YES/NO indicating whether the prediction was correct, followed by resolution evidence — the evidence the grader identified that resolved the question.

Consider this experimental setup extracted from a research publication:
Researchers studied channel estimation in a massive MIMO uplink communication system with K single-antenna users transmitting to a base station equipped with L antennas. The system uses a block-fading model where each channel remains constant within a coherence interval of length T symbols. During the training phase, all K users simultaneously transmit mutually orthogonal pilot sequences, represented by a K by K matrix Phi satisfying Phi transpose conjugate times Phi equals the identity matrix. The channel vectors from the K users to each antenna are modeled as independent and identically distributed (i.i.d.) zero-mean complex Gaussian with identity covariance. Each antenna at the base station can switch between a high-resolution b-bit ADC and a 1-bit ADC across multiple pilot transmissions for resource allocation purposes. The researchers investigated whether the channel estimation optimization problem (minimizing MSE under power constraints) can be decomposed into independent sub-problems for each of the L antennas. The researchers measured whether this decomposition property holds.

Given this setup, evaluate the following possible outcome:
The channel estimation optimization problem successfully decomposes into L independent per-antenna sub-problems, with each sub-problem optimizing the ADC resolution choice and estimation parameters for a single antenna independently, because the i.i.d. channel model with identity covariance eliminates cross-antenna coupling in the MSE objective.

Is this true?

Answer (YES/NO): YES